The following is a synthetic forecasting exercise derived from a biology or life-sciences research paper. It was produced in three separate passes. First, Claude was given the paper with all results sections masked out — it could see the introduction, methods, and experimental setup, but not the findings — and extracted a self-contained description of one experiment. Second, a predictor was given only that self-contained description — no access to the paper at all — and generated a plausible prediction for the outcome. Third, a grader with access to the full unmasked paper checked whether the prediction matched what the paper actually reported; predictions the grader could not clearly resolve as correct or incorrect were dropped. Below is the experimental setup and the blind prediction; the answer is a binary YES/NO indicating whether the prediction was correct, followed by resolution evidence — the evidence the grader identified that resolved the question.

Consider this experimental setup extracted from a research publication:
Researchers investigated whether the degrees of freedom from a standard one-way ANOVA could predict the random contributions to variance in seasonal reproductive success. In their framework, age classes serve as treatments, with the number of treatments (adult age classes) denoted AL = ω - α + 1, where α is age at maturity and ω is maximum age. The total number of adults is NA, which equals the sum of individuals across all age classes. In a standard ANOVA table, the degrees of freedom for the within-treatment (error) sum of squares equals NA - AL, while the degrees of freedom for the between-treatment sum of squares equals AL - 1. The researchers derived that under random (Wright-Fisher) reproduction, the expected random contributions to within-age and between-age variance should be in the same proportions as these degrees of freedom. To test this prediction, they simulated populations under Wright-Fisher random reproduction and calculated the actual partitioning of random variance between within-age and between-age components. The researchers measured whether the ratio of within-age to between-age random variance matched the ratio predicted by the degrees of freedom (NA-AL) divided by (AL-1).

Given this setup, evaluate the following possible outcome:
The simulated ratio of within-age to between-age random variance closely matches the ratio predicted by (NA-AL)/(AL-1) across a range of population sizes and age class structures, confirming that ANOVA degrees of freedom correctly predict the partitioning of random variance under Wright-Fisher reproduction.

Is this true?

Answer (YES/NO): YES